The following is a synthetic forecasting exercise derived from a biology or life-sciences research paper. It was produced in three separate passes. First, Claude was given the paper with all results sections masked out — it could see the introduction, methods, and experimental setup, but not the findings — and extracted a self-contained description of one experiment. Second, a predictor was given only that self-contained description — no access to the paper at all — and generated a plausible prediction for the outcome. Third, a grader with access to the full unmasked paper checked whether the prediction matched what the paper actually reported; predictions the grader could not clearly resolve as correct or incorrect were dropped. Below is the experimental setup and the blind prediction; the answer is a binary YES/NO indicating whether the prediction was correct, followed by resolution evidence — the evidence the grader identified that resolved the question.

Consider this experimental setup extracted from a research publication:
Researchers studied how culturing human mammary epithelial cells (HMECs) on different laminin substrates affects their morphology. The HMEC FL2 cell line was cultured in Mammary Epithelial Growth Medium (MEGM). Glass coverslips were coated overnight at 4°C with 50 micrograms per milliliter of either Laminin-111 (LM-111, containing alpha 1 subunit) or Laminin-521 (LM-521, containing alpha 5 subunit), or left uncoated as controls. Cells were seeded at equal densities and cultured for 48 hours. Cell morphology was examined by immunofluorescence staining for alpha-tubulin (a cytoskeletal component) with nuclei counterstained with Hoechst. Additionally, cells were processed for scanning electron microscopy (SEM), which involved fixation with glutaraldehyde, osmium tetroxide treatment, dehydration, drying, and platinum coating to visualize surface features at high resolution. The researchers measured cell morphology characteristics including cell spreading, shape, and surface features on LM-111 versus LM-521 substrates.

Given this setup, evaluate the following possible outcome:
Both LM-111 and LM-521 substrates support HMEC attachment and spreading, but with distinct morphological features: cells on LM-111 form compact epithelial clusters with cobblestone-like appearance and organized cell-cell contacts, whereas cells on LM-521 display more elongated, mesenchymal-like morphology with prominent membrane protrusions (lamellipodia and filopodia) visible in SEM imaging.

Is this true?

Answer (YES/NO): NO